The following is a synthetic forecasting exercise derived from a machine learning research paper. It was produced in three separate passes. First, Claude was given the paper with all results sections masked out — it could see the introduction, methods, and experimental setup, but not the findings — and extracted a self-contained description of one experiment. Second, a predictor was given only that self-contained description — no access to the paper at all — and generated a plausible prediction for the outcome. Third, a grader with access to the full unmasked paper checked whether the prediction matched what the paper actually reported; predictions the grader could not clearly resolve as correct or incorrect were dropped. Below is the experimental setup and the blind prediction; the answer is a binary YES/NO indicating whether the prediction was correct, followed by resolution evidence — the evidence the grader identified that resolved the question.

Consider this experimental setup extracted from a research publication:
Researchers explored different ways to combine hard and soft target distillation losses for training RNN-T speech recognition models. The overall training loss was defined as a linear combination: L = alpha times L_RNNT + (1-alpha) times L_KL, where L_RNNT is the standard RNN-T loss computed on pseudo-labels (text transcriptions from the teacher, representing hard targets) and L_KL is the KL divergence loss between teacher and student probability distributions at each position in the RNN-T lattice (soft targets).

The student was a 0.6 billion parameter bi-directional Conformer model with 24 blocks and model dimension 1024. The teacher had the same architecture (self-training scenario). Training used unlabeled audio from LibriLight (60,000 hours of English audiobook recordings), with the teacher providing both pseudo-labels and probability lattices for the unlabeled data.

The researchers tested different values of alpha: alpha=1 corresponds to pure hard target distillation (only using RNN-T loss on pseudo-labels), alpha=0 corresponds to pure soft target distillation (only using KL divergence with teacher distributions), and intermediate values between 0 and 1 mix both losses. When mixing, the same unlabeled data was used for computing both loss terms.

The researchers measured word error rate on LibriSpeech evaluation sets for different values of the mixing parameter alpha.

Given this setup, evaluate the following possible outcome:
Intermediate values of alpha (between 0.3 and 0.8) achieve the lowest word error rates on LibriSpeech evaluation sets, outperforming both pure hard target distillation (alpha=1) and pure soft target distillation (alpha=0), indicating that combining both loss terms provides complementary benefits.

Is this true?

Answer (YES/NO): NO